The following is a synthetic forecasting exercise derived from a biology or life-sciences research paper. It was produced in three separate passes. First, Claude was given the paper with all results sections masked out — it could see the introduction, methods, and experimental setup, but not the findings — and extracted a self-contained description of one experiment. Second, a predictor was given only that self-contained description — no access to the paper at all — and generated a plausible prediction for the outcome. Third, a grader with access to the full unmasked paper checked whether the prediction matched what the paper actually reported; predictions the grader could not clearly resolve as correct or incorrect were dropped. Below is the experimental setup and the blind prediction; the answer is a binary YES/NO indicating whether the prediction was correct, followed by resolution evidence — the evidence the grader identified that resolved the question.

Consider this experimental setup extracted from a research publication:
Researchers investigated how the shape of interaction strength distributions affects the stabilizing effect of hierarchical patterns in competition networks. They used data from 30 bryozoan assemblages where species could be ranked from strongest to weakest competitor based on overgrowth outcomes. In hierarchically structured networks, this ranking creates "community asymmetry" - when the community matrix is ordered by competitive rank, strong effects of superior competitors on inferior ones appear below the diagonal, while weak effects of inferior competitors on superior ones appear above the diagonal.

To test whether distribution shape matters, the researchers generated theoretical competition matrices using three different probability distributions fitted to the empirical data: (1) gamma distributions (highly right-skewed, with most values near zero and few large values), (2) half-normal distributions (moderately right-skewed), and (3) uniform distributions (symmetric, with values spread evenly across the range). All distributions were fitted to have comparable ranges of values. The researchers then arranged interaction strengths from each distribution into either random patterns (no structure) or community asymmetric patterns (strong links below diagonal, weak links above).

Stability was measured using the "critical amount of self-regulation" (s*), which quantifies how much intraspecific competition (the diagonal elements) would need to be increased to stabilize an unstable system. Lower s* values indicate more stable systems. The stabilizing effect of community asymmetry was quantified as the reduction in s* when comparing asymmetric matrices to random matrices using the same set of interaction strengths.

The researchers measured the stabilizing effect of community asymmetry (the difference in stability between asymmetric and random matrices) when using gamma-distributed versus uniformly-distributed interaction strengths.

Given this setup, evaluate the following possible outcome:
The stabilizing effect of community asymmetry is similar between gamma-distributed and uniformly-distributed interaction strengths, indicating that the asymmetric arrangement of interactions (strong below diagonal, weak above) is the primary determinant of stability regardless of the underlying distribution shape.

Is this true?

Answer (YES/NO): NO